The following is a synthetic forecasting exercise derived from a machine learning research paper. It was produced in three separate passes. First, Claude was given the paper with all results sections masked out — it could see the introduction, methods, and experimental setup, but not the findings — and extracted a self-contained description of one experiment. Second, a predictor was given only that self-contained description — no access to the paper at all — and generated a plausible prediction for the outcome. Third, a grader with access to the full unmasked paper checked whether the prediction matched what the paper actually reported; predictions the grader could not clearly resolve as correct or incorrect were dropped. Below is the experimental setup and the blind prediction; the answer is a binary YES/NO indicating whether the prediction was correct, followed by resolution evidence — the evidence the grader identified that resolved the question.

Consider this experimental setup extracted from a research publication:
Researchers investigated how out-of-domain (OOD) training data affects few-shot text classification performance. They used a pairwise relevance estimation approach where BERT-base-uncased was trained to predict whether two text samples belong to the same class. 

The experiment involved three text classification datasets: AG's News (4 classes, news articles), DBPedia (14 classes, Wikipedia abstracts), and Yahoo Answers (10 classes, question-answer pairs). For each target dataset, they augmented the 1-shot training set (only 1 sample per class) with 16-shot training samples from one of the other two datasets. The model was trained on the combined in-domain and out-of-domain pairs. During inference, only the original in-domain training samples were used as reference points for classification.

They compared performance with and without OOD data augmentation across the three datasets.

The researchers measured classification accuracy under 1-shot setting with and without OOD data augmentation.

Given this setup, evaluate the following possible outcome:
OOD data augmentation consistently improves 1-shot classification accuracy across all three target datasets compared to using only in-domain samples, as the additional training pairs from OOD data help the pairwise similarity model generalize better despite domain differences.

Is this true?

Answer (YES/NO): YES